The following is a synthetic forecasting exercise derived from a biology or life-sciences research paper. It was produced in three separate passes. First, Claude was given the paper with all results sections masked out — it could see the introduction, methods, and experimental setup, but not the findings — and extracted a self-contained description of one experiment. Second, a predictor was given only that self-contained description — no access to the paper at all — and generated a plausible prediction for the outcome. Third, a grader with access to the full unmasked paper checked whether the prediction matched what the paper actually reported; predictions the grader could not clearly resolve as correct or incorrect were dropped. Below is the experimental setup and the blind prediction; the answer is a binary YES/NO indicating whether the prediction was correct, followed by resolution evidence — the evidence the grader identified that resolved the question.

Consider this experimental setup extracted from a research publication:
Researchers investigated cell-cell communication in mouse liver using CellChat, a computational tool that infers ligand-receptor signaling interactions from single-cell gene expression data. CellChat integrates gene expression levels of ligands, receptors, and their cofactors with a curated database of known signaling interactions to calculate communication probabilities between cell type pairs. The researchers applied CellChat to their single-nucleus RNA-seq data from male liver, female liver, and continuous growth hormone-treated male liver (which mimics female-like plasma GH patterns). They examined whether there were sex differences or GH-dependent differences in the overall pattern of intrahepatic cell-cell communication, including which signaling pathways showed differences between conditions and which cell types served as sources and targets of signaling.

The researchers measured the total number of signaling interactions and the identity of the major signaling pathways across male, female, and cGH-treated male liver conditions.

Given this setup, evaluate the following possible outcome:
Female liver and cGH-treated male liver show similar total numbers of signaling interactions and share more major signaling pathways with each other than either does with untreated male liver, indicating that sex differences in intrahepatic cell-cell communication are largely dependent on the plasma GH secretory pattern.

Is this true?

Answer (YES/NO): NO